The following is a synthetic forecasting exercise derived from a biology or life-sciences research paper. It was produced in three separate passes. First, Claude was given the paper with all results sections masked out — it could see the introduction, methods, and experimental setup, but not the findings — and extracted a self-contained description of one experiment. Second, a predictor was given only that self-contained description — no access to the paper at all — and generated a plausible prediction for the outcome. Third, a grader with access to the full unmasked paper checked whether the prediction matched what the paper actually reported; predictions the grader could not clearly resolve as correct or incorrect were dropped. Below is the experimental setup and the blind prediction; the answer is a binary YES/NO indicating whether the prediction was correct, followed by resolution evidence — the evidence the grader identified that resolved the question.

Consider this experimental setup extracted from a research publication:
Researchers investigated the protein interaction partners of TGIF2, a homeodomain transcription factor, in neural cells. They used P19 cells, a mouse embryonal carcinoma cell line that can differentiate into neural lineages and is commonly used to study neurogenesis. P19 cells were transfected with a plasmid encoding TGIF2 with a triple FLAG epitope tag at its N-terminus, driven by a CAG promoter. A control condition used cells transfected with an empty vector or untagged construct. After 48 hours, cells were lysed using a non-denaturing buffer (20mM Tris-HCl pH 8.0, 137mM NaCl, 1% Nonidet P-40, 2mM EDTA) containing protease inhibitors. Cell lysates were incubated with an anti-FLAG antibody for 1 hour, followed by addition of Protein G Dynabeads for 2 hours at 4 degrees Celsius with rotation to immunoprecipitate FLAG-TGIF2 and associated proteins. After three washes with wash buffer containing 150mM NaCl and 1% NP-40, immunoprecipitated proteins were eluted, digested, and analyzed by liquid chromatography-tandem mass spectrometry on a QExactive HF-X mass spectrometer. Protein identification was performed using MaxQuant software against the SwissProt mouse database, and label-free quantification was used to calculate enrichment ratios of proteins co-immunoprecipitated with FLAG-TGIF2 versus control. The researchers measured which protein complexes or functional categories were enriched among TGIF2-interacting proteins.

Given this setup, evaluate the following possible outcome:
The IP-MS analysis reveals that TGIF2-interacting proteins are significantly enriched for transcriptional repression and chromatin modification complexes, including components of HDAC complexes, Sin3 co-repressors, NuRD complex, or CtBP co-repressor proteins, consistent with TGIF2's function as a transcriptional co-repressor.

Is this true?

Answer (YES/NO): YES